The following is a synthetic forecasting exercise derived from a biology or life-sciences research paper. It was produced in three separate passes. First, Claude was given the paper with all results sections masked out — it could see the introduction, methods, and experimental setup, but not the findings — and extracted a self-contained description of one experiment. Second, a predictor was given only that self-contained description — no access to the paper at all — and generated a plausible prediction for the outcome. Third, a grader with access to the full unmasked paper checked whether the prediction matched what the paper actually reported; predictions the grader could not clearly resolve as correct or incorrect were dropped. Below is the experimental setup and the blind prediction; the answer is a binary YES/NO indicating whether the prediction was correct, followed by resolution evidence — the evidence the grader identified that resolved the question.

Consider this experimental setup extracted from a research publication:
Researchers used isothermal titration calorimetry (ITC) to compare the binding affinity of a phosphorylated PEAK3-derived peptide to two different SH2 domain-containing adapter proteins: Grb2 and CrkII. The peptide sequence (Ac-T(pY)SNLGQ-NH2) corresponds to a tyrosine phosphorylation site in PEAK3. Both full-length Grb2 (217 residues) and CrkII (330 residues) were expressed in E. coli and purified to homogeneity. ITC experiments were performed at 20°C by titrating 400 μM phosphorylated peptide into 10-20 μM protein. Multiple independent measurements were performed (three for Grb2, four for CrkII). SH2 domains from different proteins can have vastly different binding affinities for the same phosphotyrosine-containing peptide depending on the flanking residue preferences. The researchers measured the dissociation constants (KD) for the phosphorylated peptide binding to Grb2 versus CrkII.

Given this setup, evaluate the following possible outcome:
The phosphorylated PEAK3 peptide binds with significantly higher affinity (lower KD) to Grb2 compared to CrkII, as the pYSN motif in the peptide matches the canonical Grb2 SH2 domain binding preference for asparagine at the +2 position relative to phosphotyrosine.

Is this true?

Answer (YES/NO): YES